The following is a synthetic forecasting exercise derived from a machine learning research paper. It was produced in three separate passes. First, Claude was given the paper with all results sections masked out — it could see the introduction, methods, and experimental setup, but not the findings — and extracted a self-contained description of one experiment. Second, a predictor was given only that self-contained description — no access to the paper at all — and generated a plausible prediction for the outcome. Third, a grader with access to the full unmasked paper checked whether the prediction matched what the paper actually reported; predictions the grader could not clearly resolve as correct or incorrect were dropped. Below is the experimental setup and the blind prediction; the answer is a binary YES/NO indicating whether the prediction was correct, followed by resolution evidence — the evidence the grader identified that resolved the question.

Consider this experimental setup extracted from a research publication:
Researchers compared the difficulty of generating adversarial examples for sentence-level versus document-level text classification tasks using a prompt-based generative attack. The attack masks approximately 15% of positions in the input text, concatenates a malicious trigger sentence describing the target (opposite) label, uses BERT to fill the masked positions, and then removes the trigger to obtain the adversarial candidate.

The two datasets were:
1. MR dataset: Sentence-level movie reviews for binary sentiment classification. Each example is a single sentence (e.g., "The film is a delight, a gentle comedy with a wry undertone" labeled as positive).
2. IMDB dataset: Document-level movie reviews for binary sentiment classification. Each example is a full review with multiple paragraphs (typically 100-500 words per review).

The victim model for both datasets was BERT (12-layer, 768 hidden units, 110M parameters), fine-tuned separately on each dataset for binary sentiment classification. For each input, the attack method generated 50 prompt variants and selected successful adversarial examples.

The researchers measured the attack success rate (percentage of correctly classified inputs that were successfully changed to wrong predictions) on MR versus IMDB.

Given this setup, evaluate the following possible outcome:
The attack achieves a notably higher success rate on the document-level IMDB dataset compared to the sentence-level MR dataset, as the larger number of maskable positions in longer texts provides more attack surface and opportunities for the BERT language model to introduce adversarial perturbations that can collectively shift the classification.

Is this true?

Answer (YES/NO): NO